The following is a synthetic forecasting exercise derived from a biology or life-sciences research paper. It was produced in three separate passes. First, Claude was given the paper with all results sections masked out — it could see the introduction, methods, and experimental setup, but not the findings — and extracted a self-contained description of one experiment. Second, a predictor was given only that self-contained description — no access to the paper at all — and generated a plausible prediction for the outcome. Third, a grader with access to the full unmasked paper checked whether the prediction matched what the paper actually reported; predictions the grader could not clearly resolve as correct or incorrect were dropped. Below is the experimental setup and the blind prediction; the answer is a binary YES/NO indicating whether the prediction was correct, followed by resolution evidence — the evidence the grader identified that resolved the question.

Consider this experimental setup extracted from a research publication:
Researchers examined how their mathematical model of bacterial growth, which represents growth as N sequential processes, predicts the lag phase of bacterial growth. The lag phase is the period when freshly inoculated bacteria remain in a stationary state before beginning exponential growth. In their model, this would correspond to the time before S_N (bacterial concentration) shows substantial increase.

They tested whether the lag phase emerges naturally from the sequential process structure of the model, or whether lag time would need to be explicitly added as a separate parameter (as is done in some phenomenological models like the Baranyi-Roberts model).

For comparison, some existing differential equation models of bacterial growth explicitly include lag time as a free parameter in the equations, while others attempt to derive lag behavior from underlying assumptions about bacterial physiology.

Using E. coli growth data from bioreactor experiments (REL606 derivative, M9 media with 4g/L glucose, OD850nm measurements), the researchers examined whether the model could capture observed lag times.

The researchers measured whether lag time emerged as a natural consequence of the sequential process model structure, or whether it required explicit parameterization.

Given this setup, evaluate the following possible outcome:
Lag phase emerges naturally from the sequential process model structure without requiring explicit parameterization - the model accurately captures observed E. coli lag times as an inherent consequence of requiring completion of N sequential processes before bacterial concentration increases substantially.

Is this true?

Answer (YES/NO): YES